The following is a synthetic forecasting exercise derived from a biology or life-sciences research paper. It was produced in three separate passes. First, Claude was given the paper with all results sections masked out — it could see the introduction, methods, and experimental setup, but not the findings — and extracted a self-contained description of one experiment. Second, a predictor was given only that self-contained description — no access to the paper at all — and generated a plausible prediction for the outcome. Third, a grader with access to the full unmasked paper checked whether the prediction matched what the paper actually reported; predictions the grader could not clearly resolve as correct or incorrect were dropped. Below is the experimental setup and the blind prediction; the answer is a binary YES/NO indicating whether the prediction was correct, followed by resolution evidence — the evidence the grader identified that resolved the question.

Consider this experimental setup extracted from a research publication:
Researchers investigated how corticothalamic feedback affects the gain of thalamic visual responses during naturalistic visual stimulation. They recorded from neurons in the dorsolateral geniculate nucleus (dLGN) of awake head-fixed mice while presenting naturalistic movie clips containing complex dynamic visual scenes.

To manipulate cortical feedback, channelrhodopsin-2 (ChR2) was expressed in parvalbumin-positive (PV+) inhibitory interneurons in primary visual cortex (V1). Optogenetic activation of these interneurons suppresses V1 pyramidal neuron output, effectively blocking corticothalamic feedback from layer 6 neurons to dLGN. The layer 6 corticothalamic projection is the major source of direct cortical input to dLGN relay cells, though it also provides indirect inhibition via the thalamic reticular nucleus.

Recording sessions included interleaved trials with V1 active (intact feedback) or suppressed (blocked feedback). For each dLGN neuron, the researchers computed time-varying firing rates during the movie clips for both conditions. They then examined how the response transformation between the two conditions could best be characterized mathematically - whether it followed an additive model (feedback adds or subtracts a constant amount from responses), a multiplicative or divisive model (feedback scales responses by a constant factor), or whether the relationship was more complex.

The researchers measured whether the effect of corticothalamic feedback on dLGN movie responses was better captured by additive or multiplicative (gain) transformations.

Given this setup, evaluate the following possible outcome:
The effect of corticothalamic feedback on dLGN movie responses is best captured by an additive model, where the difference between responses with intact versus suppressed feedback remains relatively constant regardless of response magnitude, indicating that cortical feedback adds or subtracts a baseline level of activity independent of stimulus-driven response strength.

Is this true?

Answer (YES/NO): NO